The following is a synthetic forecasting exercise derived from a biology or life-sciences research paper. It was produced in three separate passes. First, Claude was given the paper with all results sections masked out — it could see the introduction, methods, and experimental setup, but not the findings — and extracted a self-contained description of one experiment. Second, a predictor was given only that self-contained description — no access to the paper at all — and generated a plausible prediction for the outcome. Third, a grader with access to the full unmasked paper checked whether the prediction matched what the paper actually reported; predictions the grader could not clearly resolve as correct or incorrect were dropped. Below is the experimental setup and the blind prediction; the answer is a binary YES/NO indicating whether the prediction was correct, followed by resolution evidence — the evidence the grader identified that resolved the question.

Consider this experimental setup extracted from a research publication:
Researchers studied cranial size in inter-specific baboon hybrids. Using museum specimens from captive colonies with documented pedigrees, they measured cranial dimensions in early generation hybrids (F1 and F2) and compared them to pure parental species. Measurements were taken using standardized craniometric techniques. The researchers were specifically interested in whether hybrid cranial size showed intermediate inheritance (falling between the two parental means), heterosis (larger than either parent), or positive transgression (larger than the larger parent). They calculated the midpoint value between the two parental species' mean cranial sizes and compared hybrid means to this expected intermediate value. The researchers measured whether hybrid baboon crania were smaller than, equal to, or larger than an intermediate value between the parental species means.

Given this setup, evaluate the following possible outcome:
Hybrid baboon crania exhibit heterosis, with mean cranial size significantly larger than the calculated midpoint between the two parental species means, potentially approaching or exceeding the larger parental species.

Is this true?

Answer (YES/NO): YES